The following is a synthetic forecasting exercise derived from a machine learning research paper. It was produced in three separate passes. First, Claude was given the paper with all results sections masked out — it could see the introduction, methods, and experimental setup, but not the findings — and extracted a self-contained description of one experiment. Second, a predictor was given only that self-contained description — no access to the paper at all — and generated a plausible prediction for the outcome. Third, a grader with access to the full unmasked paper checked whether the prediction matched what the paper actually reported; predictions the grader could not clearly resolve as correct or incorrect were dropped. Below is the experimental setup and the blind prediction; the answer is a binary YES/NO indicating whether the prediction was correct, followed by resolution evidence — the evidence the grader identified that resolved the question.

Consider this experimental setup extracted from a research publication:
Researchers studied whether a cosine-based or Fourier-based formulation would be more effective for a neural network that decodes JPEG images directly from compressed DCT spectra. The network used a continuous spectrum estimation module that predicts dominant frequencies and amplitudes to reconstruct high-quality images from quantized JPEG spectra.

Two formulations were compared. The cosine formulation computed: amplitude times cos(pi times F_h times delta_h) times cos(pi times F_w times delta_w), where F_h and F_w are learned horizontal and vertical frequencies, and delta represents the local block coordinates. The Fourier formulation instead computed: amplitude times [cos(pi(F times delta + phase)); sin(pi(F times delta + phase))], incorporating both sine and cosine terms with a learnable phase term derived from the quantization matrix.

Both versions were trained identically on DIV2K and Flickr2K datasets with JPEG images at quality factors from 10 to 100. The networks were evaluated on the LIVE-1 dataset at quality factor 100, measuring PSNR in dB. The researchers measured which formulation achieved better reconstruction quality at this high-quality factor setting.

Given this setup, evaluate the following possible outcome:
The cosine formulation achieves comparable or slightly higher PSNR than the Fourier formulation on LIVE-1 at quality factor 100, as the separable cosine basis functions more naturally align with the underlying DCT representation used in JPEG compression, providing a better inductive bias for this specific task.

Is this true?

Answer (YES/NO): NO